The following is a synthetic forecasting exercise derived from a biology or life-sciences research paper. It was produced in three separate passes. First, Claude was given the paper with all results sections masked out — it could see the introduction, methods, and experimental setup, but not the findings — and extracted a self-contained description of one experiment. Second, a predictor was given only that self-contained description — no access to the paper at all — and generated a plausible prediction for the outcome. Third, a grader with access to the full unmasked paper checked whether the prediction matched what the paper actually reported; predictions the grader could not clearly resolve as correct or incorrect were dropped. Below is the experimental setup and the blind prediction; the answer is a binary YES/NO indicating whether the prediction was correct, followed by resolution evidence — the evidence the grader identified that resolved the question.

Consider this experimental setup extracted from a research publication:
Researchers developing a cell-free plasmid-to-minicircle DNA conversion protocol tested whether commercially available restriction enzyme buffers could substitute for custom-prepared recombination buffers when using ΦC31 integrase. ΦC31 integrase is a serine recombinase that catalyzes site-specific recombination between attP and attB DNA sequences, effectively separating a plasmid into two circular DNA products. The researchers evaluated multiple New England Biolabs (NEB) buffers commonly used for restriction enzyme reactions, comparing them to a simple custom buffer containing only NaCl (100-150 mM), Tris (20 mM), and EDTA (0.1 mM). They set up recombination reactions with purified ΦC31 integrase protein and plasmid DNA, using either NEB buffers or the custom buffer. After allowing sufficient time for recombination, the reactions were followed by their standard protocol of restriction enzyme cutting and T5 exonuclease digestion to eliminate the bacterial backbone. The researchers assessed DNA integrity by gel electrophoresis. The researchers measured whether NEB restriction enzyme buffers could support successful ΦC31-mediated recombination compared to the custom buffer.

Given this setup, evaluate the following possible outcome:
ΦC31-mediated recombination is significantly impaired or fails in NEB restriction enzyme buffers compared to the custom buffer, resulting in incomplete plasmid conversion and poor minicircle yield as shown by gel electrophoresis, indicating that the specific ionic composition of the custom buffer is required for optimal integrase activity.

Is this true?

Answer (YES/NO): NO